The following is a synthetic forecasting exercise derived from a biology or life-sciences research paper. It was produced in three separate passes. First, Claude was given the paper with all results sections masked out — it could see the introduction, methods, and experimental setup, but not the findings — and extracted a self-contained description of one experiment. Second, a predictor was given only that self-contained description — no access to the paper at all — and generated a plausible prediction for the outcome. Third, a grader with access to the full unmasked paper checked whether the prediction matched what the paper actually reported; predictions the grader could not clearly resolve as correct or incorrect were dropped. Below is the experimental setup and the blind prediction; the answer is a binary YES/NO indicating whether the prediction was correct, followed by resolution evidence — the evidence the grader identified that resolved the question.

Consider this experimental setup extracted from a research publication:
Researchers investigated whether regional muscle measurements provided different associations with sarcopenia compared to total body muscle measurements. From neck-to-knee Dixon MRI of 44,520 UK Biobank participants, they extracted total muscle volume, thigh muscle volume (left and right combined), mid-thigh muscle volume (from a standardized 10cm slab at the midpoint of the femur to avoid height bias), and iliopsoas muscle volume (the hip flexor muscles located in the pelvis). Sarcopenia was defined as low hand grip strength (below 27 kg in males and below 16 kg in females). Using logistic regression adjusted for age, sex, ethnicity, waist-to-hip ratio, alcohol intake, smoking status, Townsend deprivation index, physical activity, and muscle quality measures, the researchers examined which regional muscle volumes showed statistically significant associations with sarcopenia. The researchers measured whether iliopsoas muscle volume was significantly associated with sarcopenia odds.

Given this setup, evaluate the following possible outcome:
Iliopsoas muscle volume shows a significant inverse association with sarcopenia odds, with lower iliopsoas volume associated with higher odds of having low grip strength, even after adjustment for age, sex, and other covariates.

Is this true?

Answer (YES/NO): YES